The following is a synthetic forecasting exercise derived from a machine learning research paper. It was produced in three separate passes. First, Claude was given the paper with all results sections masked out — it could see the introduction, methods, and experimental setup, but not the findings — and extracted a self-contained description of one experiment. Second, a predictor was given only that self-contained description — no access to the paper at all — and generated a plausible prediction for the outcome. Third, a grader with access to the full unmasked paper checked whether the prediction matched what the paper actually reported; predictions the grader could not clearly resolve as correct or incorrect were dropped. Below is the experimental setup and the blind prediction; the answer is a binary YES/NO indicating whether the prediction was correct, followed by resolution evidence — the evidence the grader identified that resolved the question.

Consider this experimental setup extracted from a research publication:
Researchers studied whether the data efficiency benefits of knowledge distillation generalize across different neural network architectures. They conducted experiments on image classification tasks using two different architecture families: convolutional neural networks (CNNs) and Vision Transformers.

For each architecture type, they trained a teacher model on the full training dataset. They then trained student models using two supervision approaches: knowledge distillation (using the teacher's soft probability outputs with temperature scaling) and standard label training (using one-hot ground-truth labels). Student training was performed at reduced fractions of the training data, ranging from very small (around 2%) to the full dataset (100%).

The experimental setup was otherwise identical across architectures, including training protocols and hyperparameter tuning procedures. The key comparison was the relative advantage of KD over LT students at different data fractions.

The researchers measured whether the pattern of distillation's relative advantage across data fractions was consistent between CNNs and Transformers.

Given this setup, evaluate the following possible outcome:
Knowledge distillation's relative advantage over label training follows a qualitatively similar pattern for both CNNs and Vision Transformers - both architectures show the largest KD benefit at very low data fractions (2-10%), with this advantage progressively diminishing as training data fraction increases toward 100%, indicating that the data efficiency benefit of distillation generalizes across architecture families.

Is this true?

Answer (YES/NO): YES